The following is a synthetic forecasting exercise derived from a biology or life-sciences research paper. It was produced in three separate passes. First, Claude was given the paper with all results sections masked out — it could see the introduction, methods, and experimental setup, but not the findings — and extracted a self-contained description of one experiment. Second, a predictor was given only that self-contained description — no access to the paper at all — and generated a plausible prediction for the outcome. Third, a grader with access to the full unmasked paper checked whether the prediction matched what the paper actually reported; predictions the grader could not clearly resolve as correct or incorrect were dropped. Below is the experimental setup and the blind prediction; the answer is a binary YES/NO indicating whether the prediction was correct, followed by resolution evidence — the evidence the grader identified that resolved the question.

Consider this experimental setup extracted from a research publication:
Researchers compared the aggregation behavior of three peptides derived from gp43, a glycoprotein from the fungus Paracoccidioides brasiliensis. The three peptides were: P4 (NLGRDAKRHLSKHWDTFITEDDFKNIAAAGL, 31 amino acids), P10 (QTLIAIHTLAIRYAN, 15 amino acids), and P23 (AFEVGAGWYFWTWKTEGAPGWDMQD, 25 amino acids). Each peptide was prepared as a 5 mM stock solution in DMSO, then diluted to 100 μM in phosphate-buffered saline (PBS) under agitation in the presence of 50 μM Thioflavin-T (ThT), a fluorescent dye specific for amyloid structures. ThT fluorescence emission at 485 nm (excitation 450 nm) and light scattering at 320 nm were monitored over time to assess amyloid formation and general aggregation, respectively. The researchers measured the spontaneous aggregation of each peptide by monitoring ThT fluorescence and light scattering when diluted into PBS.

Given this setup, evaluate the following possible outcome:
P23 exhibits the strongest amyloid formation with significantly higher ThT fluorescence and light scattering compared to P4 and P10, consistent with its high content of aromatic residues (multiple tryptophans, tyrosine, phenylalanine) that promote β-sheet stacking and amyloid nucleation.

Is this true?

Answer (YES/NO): NO